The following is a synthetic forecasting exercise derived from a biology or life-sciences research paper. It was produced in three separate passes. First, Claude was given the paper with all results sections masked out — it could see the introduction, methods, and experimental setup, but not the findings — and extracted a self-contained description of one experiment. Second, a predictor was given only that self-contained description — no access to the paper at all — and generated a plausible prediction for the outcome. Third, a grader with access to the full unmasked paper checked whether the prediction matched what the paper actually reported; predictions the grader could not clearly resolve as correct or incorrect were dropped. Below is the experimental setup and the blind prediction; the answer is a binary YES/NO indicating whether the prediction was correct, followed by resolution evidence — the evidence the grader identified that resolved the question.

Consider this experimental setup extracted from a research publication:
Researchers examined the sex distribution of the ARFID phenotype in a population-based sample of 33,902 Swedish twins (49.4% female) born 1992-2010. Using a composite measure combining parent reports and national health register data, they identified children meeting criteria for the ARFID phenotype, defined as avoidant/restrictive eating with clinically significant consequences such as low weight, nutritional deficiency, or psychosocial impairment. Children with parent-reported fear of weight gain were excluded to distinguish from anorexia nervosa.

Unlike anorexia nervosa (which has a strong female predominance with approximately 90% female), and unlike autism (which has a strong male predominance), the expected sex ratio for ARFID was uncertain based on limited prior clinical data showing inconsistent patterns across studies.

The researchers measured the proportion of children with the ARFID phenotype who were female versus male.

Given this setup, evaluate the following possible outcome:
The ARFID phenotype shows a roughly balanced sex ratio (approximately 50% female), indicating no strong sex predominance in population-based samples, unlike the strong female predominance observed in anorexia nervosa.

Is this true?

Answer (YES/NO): NO